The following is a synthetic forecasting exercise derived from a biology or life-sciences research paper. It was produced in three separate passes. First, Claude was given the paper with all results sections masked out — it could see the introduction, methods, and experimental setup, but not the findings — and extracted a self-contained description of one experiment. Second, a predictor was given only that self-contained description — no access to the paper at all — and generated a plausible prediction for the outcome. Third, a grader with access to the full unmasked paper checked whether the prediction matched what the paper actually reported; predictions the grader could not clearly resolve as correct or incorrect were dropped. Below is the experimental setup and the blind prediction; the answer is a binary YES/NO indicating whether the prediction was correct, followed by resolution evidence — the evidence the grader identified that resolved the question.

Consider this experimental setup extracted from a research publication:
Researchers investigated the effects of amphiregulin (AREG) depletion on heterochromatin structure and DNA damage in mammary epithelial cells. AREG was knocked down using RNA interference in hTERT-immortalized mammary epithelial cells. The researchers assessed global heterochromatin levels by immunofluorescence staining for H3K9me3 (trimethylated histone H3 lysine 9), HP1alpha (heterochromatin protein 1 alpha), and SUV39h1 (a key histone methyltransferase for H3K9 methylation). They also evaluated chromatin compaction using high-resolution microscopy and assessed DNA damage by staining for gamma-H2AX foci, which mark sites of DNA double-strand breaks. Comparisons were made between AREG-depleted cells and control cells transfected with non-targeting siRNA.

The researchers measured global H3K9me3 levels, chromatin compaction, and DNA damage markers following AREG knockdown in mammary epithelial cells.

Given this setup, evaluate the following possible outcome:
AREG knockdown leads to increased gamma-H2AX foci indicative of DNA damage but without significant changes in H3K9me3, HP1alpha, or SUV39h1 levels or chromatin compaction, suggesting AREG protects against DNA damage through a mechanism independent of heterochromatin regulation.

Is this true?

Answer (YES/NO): NO